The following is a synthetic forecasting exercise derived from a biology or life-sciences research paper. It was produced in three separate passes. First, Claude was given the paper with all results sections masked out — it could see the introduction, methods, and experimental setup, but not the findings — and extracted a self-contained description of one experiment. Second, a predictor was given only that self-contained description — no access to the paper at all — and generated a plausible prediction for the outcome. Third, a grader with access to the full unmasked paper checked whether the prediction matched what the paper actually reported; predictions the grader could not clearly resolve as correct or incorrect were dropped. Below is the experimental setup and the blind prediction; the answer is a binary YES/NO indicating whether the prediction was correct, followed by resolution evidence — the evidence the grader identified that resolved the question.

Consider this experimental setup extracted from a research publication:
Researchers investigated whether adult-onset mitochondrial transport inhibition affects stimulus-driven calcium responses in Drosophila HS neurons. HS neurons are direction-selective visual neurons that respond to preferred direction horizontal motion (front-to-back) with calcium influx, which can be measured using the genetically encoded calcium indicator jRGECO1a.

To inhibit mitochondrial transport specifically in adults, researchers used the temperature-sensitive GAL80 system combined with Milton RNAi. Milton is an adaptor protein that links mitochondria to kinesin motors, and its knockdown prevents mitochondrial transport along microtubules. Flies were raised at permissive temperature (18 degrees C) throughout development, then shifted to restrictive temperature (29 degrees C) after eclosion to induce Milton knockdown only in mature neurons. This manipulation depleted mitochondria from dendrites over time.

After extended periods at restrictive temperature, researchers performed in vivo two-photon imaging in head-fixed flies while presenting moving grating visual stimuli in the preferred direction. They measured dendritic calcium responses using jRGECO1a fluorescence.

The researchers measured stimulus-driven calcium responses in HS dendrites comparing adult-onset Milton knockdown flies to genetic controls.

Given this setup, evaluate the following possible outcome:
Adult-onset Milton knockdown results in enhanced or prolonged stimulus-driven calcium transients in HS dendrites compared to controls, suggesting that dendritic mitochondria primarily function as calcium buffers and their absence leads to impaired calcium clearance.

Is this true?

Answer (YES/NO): NO